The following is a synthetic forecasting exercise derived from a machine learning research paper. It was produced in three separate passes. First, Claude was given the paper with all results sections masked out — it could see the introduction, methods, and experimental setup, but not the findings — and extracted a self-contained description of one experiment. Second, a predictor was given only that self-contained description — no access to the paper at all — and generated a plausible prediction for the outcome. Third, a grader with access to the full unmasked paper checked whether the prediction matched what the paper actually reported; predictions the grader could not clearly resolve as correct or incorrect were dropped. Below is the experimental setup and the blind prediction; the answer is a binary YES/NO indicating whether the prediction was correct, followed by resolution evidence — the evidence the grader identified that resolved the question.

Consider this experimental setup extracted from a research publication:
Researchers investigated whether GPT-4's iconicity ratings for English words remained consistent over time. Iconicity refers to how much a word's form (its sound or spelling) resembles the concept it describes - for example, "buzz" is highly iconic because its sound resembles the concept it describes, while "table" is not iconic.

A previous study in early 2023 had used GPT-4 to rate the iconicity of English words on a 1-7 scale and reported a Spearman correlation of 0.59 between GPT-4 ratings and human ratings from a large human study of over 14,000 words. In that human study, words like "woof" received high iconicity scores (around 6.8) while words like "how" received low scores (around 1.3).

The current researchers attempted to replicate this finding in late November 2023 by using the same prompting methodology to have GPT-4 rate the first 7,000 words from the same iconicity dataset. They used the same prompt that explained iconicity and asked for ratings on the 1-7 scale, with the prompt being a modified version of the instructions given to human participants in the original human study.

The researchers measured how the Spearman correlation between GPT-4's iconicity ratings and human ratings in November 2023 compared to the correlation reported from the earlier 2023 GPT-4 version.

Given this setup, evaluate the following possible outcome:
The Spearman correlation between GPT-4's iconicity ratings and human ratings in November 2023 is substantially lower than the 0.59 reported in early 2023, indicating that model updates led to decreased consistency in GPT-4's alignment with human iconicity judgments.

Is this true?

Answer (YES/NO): NO